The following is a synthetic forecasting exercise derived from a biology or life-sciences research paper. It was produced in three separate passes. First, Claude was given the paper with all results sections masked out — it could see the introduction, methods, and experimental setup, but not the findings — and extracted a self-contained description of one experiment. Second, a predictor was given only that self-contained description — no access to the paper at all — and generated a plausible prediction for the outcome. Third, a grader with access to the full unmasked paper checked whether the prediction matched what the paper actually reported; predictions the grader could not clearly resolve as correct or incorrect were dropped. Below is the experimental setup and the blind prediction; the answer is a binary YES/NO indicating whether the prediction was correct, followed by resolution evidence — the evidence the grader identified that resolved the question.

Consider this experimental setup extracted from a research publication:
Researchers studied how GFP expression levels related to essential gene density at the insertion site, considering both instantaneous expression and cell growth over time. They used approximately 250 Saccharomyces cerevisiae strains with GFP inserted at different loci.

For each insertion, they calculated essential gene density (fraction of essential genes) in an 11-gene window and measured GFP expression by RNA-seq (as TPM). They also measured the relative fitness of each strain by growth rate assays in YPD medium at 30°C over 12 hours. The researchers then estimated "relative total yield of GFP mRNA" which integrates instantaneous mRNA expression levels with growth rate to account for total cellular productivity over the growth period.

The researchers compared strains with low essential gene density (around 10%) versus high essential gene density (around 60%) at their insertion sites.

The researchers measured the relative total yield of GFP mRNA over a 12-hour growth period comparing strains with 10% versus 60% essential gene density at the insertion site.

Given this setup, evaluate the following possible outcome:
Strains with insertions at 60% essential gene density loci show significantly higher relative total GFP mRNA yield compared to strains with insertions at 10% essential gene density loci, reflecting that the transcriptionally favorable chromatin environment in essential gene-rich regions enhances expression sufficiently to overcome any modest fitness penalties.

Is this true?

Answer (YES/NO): NO